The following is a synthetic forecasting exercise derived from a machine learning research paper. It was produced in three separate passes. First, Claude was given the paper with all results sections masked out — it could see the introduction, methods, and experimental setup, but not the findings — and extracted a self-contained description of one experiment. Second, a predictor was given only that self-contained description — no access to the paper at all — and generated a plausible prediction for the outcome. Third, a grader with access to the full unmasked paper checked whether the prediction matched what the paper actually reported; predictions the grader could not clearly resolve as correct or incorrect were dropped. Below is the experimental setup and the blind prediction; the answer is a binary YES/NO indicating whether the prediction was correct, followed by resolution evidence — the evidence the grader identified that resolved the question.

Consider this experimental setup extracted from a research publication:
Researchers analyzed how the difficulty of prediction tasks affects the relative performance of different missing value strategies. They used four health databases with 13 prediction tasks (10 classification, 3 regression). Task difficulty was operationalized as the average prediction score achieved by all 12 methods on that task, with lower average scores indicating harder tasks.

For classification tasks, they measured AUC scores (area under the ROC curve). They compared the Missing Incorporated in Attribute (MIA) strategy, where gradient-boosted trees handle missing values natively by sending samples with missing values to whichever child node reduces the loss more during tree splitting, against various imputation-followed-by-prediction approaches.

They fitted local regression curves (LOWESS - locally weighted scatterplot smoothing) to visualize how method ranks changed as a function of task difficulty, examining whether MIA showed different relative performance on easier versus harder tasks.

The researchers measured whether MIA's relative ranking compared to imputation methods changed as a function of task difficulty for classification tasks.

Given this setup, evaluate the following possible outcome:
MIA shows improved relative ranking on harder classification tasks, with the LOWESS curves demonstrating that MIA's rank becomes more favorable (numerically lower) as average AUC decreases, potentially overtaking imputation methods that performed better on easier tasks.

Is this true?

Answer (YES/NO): YES